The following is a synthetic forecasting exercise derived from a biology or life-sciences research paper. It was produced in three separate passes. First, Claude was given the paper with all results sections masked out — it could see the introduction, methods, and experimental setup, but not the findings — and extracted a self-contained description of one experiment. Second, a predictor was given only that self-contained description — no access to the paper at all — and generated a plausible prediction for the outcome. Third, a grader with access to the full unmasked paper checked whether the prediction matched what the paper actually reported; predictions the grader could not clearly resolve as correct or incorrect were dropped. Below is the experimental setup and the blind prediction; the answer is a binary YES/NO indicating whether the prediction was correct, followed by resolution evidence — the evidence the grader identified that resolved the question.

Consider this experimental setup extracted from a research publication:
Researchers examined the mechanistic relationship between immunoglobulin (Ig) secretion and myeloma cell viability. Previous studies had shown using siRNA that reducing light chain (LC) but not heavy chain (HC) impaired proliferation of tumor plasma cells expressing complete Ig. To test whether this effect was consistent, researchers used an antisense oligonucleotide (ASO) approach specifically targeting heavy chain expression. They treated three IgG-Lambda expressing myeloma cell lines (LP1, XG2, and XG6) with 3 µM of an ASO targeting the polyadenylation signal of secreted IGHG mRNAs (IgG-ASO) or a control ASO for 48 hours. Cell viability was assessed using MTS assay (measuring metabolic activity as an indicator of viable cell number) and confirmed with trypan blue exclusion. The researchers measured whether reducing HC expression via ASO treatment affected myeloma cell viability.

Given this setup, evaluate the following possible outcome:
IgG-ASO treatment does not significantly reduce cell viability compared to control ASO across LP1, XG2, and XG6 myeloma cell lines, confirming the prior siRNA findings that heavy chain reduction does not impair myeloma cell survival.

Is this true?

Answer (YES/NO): NO